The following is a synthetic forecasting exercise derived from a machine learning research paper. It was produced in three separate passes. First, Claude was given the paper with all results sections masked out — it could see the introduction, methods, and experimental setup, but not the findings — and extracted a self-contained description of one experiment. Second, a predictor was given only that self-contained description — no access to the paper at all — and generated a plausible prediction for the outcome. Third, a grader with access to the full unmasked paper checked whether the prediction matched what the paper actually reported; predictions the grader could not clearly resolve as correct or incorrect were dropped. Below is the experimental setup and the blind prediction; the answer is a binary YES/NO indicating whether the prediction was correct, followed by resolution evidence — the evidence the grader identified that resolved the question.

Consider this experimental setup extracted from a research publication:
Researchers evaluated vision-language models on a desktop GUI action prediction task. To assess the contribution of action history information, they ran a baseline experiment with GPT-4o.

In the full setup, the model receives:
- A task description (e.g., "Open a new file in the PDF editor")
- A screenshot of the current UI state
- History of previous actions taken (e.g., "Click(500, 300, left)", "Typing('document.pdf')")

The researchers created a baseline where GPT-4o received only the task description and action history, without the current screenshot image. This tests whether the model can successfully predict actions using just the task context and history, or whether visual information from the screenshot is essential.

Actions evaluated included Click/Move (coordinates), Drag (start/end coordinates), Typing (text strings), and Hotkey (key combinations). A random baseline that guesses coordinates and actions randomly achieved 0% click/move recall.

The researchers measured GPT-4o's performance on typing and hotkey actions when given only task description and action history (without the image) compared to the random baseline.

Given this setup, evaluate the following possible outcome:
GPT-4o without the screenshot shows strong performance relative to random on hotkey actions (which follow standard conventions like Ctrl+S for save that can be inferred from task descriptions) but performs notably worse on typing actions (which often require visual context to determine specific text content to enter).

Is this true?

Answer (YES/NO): NO